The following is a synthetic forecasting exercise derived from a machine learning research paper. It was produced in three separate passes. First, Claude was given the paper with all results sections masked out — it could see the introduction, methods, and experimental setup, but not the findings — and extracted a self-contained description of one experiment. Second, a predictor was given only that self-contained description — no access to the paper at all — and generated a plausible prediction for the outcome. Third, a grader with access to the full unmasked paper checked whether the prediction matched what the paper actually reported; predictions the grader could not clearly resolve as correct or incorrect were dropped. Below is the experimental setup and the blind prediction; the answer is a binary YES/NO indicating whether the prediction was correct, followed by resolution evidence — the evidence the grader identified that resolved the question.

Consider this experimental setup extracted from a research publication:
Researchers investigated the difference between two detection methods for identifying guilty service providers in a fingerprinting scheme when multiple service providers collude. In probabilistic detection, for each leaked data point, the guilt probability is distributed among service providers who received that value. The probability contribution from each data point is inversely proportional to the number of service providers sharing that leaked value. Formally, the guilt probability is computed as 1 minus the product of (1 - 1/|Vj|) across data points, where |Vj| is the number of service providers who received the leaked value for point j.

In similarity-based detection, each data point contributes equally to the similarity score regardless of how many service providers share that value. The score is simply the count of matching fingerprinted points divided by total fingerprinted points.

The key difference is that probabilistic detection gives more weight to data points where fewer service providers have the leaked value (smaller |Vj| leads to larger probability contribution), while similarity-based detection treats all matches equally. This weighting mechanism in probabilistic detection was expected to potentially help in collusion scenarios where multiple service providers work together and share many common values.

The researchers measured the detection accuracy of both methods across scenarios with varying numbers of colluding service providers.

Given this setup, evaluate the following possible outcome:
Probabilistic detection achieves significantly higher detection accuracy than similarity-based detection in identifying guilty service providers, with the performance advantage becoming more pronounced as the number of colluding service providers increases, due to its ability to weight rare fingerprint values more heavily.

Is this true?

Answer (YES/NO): NO